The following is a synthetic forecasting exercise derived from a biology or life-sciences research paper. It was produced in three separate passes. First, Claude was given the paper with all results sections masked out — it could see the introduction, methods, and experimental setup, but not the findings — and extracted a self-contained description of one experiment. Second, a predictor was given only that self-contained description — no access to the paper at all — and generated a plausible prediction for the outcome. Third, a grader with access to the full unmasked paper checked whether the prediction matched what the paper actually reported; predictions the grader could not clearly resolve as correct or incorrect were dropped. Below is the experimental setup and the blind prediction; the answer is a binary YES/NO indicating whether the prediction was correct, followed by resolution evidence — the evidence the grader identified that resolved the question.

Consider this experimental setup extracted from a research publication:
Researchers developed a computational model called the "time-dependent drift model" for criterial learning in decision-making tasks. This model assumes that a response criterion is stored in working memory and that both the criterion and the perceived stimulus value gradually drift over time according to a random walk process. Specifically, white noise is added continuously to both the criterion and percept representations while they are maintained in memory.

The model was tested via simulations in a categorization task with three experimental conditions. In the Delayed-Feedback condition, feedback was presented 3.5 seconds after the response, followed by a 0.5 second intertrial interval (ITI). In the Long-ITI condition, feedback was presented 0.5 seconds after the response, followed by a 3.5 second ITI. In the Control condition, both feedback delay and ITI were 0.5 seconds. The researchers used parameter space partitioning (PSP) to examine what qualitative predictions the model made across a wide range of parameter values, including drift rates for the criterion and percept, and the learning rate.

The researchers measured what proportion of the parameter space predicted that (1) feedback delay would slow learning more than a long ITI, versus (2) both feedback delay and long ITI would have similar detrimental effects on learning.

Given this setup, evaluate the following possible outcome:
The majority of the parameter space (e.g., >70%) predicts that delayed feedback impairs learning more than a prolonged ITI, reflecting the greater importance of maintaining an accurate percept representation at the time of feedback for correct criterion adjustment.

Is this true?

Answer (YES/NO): NO